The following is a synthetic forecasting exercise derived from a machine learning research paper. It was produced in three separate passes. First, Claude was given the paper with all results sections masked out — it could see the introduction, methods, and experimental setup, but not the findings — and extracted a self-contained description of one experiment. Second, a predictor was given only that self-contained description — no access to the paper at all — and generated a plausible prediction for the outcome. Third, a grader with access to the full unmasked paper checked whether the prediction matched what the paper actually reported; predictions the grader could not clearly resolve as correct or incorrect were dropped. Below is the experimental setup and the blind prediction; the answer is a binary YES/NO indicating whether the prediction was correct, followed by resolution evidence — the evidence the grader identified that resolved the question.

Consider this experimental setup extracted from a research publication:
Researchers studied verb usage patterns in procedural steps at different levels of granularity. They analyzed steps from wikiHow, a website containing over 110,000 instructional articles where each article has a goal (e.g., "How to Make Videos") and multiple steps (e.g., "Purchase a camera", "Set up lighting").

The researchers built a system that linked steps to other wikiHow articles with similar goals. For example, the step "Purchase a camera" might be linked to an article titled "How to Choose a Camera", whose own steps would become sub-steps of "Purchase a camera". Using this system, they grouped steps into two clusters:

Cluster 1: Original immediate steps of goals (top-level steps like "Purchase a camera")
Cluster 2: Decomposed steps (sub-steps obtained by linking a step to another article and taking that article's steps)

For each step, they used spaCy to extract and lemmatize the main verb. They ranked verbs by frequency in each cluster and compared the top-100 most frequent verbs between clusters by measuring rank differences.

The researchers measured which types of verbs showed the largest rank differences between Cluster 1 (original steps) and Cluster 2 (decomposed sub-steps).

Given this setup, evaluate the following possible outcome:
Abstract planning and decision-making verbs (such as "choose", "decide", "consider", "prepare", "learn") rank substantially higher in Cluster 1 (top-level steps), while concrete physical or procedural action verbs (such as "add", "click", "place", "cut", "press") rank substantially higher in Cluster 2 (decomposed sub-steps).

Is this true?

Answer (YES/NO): NO